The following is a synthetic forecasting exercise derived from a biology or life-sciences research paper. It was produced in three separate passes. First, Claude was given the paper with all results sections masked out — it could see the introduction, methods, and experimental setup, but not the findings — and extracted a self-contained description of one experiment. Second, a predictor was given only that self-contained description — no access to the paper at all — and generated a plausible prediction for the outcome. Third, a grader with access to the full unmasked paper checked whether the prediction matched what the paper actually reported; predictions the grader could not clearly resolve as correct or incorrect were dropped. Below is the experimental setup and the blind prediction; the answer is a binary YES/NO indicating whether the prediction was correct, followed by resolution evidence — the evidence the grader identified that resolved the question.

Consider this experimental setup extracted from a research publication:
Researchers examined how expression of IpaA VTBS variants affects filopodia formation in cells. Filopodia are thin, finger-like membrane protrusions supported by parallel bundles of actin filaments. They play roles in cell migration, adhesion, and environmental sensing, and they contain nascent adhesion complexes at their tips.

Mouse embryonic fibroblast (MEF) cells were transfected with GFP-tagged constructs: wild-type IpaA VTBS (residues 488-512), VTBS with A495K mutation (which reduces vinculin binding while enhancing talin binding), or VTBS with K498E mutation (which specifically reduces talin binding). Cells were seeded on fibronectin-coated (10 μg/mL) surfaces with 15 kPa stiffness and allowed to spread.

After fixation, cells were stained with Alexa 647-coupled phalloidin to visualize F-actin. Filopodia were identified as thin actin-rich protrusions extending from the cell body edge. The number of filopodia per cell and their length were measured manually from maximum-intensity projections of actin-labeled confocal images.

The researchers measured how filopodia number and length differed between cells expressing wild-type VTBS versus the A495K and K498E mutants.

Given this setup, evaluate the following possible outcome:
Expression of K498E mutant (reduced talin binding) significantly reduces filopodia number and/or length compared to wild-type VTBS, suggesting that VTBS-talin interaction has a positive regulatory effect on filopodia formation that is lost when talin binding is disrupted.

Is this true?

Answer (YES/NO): YES